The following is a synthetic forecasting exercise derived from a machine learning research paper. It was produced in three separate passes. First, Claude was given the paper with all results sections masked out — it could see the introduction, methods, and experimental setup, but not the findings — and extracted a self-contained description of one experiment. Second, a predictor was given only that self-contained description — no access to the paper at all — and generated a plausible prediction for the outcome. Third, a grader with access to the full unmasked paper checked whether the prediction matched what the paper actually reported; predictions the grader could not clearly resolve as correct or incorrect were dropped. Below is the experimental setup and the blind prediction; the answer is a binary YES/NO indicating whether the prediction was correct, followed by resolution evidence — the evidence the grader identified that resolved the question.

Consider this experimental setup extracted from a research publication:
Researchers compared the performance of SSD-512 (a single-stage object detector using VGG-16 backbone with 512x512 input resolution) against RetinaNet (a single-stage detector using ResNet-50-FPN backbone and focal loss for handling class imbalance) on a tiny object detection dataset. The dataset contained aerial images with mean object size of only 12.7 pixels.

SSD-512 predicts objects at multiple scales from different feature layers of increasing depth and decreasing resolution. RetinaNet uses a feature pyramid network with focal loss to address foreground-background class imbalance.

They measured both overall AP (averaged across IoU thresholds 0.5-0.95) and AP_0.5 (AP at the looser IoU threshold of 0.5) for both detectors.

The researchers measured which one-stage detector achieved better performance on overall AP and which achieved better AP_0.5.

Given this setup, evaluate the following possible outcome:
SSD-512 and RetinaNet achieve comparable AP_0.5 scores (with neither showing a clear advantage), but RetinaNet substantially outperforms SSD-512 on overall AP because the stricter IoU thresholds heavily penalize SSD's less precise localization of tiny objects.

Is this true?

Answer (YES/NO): NO